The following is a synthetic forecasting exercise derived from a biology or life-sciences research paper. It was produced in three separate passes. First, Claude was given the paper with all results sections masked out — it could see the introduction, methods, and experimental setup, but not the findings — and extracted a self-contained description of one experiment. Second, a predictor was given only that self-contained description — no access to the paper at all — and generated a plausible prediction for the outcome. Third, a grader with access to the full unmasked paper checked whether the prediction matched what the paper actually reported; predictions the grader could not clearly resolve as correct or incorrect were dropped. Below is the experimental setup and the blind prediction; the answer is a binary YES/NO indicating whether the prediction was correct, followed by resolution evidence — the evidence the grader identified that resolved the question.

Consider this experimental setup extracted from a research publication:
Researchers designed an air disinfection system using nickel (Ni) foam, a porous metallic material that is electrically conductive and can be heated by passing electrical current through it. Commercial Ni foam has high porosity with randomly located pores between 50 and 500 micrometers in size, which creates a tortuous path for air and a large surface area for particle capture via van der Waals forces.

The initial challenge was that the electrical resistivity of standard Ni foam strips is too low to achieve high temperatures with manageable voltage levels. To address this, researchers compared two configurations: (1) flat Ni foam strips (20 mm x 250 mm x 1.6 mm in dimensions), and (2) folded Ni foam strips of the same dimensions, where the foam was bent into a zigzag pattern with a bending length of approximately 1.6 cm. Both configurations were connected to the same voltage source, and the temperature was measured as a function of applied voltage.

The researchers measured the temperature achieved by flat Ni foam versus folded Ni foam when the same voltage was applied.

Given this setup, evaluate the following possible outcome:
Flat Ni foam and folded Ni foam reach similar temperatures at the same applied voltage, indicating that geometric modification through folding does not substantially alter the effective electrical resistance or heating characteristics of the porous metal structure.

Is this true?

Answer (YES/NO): NO